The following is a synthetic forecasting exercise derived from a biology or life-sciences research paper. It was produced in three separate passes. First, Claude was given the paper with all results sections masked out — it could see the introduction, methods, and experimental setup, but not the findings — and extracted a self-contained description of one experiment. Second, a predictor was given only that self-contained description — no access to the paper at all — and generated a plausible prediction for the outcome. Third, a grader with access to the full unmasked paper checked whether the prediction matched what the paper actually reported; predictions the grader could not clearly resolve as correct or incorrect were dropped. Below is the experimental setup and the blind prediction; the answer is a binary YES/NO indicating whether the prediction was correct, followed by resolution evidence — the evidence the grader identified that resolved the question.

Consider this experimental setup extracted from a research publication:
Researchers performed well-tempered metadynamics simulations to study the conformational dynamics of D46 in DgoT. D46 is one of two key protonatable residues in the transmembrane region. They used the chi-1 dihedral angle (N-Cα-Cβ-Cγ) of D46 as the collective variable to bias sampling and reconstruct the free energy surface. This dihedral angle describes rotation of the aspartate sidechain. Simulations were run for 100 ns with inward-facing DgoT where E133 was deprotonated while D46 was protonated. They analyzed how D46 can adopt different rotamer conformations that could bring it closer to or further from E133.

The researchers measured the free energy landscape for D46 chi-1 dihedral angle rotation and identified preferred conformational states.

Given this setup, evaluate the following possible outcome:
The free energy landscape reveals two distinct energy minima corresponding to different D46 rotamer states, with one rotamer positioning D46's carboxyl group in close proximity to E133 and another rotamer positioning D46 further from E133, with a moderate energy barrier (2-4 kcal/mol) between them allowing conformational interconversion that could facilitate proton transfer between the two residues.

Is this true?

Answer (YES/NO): NO